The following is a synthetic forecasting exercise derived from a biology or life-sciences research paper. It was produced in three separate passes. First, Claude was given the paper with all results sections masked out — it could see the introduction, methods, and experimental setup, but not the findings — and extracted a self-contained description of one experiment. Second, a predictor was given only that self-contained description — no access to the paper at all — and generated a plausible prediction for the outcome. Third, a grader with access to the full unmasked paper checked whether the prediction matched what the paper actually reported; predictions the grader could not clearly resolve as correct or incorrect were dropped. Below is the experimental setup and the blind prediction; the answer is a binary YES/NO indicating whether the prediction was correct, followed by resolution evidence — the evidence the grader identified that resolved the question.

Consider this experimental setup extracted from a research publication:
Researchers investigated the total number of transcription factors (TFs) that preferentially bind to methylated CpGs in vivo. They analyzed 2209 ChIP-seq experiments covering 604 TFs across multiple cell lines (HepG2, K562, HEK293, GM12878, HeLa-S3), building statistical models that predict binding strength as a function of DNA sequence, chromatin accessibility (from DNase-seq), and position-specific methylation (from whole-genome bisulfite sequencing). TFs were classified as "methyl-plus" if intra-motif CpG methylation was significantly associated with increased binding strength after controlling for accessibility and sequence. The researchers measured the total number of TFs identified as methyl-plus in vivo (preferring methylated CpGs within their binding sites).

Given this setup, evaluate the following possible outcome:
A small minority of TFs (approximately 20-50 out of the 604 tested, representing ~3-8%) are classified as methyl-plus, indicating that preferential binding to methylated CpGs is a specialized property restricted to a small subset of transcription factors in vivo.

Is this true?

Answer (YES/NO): NO